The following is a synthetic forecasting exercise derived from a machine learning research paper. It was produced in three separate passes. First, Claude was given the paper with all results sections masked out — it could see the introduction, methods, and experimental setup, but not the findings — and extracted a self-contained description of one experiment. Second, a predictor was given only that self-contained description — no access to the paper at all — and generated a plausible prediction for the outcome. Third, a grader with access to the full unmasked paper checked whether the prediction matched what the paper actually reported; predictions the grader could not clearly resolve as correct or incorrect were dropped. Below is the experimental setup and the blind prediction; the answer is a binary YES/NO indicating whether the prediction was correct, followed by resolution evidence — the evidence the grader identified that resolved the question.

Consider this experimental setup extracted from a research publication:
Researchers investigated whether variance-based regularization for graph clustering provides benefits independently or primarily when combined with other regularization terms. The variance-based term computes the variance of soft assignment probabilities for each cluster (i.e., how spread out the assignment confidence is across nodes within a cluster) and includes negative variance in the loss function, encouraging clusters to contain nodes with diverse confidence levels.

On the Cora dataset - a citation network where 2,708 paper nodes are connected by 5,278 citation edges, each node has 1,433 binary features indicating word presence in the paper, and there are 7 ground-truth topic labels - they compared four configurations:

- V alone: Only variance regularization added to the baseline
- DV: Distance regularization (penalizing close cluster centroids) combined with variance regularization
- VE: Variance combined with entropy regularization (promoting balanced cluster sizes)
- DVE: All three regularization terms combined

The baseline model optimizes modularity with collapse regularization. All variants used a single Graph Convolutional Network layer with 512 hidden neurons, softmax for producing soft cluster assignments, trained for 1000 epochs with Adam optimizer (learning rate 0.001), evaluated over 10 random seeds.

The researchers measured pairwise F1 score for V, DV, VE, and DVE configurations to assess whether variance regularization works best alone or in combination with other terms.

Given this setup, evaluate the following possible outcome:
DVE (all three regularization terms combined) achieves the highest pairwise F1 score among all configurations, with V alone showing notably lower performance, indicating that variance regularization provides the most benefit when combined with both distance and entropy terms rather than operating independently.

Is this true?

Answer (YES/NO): NO